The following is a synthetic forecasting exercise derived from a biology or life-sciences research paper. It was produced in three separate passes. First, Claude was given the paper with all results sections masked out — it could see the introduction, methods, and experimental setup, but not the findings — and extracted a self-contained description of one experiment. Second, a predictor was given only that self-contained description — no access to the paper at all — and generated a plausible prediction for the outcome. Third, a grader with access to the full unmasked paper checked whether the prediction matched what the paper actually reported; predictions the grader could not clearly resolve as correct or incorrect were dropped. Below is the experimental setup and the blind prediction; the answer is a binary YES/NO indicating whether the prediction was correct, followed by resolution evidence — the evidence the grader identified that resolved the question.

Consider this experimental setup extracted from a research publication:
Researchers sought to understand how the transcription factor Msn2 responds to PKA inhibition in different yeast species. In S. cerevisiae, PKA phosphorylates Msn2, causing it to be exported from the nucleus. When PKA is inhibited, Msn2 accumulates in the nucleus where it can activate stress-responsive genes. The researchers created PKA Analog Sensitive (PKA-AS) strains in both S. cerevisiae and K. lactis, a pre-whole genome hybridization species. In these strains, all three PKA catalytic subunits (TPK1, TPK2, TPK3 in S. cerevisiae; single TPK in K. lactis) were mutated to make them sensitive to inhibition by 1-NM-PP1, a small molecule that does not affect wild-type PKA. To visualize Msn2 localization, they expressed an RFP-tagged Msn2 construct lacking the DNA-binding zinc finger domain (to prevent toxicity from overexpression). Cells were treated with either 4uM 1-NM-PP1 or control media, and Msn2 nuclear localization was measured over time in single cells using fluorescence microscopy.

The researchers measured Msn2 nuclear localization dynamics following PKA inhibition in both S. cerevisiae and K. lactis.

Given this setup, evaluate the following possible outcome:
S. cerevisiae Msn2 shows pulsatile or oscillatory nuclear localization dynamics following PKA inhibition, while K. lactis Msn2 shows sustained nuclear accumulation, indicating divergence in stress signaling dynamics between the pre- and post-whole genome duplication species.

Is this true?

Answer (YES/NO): NO